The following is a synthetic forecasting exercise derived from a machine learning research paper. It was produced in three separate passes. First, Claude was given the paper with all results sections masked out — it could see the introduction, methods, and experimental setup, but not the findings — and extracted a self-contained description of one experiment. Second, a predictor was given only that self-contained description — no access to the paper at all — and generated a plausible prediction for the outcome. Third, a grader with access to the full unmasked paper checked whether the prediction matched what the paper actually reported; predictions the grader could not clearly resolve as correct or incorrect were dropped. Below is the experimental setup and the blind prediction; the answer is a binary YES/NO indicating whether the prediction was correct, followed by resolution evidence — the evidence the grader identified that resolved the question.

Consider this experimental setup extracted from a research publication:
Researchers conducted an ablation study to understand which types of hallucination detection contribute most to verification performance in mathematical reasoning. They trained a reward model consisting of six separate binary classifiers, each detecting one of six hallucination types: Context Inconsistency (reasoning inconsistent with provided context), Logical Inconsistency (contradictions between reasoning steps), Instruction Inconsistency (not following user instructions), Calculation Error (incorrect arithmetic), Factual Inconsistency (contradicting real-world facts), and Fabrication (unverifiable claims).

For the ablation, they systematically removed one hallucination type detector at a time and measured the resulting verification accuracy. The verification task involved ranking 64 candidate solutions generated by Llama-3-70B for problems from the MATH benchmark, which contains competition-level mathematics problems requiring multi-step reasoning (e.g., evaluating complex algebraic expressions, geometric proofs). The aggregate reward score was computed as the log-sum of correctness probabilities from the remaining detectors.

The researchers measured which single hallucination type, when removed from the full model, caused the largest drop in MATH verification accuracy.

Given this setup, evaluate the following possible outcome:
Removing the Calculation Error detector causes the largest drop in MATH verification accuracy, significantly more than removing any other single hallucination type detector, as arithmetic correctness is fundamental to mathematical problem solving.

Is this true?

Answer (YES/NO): YES